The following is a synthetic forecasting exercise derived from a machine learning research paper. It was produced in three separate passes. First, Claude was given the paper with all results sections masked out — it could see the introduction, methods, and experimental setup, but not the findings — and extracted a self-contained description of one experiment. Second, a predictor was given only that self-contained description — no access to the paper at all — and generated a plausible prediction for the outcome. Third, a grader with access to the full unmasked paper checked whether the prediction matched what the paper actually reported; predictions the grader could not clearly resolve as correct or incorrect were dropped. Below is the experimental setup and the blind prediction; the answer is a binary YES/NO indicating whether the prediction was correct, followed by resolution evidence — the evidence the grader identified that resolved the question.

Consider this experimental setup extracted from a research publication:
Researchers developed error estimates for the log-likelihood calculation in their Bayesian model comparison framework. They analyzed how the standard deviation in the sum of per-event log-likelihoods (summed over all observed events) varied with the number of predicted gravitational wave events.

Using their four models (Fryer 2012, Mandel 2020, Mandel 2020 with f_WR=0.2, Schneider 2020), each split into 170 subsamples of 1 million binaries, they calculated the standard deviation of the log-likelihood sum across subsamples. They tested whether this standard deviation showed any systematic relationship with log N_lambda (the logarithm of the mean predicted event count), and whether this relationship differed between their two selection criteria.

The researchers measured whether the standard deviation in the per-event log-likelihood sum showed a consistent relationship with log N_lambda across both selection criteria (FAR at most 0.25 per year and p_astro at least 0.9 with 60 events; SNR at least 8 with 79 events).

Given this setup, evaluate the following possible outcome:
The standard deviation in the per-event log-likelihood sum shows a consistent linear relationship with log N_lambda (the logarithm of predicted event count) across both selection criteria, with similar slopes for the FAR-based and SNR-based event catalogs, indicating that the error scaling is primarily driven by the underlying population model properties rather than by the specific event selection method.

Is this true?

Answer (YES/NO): YES